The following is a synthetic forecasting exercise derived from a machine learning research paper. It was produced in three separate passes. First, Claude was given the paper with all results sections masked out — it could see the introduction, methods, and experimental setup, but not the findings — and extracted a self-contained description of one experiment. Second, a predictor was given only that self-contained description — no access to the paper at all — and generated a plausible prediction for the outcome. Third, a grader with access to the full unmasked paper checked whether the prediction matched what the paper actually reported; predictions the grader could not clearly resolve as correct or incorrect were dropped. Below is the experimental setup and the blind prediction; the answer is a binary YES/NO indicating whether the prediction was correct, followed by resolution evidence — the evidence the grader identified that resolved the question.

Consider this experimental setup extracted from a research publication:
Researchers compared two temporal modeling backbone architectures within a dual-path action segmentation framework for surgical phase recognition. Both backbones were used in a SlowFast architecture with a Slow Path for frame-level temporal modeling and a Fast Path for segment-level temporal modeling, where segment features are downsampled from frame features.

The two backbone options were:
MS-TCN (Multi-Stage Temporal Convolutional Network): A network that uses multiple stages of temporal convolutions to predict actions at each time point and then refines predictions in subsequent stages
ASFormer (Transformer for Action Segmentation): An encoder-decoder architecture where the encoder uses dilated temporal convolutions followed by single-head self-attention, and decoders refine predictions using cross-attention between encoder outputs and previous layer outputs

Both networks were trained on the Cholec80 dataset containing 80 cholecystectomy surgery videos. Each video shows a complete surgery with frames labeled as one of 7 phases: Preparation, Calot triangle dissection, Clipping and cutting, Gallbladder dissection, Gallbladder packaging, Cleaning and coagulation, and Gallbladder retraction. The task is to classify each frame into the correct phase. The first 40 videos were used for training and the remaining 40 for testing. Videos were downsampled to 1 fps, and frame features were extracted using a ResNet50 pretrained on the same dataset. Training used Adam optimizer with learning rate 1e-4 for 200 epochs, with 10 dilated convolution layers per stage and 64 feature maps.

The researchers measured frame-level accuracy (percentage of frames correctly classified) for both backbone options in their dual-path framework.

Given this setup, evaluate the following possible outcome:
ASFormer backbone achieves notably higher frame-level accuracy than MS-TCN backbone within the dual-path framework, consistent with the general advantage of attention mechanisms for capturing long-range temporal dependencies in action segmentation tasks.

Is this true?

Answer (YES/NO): YES